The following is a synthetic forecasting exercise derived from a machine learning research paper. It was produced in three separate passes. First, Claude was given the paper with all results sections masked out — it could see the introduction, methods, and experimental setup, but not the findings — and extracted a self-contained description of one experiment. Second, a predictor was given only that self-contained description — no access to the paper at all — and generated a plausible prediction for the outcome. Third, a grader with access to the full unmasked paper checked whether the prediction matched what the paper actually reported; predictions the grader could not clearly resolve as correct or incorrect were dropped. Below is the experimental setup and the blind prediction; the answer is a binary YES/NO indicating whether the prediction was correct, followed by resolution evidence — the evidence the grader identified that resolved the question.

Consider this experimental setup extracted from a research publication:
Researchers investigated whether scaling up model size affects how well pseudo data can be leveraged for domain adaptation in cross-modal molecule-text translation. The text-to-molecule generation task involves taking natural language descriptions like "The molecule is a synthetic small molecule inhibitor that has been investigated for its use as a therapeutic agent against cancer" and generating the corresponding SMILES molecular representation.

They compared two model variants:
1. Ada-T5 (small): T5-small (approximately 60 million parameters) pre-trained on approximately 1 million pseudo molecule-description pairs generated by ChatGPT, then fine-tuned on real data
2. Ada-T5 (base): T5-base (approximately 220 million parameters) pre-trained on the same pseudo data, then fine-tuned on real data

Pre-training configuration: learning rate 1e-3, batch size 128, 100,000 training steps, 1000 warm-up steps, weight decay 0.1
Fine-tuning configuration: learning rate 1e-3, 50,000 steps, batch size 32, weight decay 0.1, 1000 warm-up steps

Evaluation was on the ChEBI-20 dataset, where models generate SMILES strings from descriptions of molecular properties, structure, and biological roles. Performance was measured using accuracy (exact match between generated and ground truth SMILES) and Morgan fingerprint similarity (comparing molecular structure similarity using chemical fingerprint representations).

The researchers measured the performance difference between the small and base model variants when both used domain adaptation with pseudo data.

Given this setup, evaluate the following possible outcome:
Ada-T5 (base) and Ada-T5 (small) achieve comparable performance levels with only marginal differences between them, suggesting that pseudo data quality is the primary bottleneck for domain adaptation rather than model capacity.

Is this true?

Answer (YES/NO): NO